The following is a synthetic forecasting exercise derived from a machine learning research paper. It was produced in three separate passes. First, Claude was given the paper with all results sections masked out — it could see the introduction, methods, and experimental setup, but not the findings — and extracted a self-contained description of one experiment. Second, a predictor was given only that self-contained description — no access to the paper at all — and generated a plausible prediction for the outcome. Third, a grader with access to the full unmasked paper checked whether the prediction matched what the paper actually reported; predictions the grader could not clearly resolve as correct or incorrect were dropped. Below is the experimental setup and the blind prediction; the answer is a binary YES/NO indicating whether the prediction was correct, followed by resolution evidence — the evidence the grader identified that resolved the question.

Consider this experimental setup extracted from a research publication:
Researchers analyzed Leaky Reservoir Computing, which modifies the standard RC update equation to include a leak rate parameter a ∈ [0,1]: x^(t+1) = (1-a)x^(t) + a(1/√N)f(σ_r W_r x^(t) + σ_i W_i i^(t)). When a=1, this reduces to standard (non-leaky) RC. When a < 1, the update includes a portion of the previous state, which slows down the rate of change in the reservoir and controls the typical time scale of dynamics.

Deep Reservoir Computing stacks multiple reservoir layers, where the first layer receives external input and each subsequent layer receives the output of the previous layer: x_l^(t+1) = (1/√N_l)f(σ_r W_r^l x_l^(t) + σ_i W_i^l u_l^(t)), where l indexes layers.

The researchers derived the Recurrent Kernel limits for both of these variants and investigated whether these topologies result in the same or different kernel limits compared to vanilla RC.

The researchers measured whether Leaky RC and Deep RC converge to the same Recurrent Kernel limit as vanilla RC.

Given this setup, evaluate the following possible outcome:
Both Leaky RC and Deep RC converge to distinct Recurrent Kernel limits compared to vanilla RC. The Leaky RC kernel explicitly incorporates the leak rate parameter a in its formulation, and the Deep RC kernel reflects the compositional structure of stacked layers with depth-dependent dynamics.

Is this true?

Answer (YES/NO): YES